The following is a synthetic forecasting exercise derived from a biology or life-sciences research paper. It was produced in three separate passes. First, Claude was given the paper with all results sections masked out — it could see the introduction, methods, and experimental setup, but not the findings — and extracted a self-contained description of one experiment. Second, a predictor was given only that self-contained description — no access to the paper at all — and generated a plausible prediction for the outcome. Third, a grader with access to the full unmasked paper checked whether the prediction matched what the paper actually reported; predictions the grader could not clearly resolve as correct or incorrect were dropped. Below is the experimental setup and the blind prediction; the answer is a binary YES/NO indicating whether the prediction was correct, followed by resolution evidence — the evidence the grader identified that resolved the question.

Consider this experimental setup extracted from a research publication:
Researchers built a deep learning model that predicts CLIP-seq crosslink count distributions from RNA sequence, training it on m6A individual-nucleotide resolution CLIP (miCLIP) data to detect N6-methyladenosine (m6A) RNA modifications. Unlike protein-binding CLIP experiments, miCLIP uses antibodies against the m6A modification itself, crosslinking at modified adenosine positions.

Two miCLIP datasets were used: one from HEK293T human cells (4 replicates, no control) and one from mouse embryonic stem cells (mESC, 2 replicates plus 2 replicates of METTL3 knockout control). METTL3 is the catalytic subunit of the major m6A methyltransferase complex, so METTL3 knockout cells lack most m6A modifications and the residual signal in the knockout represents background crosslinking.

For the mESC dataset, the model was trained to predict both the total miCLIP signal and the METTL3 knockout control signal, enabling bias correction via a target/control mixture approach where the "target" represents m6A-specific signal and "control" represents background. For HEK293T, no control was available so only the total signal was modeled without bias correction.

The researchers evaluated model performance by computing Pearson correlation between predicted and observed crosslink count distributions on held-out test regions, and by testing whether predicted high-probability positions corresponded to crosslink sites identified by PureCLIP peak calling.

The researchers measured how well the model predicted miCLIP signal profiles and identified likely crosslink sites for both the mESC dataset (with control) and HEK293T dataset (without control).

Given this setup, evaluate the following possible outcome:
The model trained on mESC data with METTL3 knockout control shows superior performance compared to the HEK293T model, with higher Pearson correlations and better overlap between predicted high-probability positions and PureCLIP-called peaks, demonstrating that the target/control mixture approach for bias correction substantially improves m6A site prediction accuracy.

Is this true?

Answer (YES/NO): NO